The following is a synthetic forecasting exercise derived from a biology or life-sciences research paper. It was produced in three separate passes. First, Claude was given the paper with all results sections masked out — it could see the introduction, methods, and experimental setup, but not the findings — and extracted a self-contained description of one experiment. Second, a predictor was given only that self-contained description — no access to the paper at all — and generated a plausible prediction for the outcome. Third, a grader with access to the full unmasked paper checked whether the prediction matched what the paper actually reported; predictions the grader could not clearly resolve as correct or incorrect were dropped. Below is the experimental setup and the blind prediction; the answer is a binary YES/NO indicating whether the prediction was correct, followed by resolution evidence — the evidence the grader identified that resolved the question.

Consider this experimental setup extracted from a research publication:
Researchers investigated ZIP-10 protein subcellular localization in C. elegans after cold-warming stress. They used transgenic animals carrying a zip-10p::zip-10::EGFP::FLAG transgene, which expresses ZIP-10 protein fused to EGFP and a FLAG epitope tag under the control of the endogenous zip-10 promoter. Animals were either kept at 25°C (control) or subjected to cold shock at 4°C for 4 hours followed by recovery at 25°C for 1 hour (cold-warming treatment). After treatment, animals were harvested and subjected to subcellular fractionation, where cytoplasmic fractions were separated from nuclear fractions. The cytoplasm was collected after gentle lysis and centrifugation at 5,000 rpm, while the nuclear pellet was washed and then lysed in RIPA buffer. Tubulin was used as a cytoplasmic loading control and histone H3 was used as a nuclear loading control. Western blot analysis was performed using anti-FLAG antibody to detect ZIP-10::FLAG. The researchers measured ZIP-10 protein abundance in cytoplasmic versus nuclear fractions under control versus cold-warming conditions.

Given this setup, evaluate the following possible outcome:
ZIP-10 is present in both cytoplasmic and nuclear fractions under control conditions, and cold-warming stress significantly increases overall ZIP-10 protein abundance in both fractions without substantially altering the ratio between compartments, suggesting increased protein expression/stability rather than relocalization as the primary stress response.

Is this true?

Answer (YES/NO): YES